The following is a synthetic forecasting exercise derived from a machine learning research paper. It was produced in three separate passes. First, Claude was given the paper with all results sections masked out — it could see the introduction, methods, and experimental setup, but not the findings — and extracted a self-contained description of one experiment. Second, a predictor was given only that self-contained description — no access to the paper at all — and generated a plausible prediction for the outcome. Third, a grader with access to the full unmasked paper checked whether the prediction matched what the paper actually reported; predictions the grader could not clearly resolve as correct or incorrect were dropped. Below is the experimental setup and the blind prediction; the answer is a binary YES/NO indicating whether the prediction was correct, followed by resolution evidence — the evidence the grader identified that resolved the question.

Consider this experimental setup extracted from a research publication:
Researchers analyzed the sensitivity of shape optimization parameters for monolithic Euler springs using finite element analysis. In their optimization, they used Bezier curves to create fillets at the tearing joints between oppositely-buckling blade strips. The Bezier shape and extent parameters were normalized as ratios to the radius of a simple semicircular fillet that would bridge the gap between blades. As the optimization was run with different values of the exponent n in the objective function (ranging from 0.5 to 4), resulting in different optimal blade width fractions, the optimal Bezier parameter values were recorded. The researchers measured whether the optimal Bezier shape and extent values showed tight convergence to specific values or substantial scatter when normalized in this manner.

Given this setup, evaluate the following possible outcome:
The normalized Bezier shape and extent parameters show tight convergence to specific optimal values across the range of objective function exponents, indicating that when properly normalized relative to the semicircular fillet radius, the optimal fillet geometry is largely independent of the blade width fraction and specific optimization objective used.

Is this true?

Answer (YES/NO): NO